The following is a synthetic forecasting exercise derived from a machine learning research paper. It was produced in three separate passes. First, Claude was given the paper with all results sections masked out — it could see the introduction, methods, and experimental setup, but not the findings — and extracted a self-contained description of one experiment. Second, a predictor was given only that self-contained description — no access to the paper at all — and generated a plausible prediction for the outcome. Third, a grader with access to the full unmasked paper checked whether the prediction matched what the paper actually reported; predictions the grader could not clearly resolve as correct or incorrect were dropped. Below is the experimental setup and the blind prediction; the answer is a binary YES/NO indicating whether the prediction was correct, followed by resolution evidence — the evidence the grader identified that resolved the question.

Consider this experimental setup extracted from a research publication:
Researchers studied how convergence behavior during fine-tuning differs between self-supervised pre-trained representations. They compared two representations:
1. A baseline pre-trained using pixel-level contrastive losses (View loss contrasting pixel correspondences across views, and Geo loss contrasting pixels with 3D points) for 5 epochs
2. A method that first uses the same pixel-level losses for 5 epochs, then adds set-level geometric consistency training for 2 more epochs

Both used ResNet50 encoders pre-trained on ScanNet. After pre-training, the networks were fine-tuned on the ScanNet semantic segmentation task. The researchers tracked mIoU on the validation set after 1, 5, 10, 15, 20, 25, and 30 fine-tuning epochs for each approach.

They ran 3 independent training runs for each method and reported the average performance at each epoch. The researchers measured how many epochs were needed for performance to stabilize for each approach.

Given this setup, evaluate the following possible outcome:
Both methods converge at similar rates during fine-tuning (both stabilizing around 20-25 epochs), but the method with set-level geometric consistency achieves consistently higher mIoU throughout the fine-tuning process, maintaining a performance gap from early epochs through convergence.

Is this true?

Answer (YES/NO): NO